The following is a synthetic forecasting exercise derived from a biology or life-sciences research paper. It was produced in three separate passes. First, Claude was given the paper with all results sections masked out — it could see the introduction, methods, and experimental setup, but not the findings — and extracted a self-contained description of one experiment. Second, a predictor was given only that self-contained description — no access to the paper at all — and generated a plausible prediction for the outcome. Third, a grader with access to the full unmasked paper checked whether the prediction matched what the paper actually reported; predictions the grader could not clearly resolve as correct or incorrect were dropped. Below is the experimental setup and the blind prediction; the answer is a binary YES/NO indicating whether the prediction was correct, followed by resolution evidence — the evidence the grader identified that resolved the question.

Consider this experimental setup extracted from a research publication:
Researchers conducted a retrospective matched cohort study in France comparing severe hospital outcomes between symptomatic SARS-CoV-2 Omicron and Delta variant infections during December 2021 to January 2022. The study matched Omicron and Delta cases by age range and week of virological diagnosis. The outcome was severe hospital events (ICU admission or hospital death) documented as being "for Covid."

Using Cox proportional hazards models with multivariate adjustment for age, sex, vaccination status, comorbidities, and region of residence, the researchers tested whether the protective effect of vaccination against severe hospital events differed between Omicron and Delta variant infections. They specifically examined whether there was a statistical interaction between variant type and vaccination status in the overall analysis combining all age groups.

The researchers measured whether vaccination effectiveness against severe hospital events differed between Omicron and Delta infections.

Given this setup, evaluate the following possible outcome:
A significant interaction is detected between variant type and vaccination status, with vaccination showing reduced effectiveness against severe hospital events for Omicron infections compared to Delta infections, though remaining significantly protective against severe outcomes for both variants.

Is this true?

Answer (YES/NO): NO